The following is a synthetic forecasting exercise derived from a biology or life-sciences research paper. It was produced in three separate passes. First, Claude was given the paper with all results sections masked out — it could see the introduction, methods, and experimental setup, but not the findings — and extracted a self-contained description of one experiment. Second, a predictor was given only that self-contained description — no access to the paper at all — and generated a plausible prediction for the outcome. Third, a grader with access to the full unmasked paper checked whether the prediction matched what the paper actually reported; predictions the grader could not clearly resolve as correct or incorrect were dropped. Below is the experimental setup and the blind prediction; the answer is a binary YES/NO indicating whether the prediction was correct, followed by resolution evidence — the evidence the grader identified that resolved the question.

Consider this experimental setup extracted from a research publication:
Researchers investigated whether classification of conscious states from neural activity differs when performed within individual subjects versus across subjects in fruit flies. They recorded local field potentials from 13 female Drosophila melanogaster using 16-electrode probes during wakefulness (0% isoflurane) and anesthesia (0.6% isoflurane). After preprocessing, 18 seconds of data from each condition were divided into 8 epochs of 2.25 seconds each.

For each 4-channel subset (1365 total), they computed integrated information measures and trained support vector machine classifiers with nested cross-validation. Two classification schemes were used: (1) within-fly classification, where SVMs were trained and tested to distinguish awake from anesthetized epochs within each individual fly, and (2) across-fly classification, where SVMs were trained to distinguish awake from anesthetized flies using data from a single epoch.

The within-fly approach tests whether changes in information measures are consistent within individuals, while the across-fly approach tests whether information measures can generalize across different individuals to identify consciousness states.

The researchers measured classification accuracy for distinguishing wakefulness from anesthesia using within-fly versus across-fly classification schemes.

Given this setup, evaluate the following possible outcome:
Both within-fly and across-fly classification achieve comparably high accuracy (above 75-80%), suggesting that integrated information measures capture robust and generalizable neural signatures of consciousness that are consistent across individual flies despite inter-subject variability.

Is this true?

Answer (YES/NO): NO